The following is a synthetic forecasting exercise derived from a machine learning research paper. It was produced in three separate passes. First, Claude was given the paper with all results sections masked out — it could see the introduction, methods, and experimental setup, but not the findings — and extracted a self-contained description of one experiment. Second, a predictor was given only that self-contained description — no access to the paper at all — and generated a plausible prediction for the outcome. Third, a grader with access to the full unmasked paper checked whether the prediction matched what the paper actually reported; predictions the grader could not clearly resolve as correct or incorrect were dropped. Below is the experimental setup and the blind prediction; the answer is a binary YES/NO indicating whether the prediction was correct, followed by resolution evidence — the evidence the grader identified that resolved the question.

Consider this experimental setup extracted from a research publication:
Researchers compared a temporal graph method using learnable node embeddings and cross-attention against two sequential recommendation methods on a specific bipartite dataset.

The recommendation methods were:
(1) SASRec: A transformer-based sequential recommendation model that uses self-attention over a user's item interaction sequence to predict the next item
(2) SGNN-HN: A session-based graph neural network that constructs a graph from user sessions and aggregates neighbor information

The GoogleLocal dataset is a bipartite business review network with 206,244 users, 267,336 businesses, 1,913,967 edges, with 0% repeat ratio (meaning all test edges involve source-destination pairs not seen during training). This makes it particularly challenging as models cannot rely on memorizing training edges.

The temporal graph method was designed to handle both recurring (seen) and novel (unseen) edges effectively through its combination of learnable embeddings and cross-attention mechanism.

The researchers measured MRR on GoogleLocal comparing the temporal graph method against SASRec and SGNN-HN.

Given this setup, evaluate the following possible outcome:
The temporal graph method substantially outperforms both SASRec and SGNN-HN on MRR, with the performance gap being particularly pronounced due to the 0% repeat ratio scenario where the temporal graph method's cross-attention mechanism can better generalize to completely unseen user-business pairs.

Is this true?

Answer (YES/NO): NO